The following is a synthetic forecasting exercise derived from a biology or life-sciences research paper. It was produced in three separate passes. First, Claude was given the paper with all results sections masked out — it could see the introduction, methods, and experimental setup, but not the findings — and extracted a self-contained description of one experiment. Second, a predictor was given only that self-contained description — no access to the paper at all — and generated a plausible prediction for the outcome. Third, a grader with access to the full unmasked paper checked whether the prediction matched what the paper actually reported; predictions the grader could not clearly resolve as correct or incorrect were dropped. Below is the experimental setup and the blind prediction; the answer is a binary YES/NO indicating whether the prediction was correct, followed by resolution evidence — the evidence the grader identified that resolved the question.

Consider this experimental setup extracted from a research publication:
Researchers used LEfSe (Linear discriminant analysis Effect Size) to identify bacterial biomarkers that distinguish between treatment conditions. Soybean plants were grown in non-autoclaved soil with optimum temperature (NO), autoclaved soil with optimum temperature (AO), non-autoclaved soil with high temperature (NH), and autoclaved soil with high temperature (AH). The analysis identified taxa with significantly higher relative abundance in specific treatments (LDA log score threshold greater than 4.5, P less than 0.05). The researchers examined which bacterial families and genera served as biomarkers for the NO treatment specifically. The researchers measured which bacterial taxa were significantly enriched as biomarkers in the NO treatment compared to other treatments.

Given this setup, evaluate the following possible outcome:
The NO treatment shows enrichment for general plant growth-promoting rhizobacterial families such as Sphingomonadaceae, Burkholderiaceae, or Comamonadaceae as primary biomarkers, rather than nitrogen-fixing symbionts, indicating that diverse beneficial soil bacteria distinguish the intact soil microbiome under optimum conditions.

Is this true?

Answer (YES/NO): NO